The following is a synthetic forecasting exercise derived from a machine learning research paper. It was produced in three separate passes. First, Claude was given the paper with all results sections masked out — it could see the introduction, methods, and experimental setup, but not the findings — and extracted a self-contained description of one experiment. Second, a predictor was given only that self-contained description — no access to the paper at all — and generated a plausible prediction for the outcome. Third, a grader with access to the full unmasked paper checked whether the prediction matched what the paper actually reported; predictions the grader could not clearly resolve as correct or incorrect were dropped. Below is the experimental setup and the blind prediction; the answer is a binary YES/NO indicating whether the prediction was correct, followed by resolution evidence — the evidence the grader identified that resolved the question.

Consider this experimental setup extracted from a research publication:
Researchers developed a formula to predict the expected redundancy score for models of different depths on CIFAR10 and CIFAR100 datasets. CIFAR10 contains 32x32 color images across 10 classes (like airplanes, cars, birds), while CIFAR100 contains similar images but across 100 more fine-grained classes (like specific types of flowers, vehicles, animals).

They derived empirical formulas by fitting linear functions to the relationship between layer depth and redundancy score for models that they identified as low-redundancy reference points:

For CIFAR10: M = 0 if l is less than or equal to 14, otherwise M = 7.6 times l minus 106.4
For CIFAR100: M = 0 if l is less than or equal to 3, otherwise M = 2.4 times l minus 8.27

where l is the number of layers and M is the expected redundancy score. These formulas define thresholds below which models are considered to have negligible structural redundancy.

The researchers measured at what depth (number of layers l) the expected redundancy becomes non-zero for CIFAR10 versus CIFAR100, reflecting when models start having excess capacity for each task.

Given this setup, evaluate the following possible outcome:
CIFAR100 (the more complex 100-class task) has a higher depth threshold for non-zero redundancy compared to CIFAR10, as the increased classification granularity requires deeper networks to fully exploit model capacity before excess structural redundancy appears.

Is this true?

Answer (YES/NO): NO